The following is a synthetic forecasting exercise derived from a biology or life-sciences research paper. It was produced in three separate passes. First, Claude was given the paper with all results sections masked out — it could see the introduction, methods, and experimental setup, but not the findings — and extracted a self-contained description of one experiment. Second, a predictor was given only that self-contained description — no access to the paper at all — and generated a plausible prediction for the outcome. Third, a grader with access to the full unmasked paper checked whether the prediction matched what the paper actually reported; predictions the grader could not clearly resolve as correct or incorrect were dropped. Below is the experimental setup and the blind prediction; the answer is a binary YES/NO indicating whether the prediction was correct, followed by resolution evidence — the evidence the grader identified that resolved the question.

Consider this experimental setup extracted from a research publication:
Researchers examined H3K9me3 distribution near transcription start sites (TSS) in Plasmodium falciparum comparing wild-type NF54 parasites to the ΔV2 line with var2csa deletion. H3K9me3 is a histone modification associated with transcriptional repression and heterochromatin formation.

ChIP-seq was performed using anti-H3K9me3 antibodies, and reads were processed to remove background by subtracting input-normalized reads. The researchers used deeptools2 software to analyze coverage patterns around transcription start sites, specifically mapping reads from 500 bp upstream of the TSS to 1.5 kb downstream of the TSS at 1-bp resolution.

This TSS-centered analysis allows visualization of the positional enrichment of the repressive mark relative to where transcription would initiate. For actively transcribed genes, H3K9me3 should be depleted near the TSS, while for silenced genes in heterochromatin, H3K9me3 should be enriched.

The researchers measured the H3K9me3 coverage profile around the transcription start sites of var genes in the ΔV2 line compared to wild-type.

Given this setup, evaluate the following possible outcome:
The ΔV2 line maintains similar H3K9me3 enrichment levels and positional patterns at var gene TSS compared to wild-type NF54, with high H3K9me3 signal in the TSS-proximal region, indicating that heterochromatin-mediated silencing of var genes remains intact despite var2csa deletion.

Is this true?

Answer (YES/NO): NO